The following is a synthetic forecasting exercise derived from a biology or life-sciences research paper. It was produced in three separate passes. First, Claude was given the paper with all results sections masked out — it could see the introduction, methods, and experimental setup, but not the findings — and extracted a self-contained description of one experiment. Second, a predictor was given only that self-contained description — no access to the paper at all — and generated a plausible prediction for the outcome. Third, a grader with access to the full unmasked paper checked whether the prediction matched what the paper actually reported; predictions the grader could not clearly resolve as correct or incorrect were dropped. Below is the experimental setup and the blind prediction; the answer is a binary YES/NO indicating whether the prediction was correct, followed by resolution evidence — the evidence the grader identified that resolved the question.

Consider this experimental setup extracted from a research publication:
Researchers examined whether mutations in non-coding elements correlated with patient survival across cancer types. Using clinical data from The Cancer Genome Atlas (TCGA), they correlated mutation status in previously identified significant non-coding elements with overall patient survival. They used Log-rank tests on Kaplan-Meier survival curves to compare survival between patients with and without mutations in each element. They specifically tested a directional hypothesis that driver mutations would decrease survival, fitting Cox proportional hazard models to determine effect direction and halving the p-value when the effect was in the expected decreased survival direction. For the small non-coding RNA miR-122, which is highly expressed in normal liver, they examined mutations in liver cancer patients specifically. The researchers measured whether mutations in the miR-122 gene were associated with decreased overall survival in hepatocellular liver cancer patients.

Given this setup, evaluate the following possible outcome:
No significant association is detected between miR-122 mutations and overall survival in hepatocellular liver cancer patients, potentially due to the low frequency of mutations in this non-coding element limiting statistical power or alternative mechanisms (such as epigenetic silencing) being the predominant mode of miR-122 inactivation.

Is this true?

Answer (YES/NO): NO